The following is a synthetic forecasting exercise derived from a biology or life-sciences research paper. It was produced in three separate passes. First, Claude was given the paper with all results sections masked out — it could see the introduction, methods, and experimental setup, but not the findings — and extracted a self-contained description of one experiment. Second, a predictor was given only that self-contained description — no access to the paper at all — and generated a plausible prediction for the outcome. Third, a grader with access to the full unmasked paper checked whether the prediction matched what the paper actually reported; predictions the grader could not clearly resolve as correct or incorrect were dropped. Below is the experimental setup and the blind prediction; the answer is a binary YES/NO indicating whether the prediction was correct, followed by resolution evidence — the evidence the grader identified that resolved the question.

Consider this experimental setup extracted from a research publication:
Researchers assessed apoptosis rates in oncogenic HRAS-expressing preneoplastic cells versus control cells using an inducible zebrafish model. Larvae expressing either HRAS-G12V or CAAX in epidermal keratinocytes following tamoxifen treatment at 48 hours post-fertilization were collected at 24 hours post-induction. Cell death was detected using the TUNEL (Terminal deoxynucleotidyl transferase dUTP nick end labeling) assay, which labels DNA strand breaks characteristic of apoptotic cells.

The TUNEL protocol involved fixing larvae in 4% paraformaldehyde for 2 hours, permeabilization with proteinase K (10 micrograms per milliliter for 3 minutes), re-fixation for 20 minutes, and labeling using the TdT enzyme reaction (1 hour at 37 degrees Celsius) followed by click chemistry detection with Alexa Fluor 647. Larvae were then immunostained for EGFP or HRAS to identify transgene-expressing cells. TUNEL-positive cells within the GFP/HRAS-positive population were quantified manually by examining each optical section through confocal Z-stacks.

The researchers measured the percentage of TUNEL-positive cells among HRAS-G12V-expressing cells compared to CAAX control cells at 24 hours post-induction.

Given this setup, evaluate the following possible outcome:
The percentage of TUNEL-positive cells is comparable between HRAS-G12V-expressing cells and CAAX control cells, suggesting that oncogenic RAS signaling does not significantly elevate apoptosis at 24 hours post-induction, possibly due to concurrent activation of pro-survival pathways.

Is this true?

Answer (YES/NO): NO